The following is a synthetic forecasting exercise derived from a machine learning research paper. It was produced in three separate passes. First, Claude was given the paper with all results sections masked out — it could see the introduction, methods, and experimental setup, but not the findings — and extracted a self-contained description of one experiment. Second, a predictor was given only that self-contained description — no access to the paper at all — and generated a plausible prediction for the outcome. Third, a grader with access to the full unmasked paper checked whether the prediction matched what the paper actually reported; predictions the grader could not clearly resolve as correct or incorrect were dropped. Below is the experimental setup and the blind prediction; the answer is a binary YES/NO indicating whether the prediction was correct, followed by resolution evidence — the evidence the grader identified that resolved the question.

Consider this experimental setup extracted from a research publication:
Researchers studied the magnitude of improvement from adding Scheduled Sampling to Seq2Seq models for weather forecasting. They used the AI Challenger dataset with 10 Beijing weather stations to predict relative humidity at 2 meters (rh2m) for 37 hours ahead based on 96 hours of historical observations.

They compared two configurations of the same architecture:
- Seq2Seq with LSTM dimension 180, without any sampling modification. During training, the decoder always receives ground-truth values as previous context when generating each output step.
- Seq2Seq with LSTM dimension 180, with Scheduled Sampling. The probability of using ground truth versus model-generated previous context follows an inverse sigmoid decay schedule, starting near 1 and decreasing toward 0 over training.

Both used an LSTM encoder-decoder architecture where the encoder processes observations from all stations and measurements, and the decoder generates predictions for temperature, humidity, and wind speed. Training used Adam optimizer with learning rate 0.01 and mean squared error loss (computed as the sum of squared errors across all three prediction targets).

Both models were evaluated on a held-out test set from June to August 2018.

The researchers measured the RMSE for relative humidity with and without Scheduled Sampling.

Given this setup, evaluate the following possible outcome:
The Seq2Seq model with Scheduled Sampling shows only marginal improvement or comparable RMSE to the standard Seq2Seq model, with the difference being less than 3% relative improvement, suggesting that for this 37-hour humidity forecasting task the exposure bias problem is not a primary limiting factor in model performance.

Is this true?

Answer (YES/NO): NO